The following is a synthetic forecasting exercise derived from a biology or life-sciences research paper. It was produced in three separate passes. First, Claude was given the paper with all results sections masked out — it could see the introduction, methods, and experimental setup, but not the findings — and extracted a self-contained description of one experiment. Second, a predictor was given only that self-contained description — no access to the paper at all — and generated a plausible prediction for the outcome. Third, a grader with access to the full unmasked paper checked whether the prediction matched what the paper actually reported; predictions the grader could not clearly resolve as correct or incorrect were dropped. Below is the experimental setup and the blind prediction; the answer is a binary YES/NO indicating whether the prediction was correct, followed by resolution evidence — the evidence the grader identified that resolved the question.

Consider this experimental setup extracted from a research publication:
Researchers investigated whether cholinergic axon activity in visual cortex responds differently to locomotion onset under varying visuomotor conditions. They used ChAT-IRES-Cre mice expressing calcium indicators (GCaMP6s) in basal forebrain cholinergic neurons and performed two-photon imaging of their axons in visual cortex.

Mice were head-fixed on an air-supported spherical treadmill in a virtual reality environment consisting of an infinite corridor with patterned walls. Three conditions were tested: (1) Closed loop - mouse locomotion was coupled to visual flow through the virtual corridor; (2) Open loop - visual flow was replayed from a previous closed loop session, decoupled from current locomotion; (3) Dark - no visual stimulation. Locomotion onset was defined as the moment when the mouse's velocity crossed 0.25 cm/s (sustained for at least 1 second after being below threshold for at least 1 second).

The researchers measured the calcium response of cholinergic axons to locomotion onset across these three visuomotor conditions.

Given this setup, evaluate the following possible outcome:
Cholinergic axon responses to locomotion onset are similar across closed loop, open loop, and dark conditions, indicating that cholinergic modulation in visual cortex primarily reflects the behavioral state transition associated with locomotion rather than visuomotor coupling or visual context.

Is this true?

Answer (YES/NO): YES